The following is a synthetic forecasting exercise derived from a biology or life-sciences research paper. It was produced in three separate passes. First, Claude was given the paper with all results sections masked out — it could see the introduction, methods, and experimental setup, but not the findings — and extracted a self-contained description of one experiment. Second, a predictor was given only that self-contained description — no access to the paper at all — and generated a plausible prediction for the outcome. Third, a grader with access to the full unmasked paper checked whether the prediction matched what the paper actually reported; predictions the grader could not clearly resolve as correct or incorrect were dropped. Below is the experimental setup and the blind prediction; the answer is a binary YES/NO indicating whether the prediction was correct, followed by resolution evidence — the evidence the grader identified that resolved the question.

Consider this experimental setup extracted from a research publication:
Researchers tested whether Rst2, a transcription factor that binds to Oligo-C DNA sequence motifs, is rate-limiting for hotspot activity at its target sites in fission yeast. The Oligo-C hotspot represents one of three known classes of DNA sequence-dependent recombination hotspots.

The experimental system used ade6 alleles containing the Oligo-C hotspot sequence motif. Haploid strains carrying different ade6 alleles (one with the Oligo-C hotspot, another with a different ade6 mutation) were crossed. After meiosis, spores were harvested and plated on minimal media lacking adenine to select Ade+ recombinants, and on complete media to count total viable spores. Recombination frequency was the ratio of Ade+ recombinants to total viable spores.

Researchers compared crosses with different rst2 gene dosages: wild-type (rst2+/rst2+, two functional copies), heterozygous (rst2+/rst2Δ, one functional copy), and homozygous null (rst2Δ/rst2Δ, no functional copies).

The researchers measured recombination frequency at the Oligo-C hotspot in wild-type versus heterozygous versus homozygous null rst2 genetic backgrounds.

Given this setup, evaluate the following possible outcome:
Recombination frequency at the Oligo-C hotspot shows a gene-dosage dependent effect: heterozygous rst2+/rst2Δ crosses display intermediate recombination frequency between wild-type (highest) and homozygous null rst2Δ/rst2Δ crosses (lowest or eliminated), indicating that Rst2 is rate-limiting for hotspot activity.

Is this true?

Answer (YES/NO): YES